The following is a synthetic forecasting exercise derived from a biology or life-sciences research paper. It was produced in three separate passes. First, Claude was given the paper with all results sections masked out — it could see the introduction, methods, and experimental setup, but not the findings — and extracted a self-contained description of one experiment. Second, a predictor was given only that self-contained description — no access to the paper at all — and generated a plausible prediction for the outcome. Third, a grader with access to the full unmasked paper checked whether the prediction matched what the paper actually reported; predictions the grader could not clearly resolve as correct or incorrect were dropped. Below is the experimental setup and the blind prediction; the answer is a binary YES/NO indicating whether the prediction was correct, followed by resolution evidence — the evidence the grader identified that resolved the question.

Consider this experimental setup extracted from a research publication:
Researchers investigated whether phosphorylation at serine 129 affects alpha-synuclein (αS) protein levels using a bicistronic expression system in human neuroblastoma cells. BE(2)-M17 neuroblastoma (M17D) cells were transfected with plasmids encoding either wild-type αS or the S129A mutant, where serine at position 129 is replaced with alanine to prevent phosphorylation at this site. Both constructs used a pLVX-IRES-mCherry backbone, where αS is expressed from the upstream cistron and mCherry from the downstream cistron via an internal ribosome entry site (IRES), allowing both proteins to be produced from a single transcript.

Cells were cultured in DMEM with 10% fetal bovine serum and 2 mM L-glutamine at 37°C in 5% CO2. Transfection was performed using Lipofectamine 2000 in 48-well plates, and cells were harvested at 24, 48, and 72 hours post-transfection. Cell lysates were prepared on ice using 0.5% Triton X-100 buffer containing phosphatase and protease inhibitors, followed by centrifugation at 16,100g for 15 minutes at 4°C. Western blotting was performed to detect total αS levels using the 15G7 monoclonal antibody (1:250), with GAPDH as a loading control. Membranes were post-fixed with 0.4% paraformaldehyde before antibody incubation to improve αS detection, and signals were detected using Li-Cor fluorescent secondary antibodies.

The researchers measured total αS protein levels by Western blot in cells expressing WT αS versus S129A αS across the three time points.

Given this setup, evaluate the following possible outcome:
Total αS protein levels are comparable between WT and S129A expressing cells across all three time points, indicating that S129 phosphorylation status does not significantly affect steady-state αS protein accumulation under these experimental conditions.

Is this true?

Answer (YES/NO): YES